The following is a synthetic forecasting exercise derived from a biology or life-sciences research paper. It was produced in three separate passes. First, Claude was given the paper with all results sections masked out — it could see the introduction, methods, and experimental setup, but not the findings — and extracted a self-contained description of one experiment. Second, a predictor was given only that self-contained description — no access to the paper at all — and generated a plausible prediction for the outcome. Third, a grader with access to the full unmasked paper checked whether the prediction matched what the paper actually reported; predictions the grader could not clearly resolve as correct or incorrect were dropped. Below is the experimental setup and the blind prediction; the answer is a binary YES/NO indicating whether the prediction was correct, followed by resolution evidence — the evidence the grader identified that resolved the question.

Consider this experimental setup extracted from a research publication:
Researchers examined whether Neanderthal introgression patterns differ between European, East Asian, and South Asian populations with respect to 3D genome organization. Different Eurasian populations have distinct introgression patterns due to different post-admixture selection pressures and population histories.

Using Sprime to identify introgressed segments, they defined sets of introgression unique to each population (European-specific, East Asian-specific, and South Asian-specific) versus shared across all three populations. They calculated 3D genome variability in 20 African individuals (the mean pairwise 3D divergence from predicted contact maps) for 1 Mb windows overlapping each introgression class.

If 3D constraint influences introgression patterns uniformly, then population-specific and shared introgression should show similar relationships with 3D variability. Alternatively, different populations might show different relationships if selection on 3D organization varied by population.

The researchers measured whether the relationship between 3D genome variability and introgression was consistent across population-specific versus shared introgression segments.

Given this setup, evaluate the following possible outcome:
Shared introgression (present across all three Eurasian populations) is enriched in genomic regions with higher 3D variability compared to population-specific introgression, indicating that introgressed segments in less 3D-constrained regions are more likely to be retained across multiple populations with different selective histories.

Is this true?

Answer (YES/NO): YES